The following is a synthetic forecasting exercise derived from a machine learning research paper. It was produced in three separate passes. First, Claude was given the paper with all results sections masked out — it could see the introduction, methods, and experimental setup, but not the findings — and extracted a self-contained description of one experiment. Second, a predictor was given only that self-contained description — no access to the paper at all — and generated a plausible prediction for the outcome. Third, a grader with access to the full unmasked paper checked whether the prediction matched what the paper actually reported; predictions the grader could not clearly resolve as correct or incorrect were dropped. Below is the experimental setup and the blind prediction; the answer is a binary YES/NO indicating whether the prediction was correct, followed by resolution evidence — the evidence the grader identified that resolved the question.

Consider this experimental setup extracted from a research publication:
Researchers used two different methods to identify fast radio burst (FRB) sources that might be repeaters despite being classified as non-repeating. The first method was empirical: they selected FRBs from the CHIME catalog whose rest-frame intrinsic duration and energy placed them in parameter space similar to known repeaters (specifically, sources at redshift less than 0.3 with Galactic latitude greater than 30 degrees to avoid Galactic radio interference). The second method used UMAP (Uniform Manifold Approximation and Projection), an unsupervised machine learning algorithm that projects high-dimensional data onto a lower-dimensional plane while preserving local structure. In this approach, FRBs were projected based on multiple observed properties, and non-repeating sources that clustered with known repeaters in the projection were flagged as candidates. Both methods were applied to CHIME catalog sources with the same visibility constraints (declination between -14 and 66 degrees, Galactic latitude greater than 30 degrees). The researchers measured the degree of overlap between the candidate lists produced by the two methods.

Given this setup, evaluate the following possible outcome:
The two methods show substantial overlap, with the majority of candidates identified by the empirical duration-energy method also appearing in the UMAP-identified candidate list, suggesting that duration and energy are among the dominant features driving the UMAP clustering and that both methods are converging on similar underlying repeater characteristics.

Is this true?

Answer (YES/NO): NO